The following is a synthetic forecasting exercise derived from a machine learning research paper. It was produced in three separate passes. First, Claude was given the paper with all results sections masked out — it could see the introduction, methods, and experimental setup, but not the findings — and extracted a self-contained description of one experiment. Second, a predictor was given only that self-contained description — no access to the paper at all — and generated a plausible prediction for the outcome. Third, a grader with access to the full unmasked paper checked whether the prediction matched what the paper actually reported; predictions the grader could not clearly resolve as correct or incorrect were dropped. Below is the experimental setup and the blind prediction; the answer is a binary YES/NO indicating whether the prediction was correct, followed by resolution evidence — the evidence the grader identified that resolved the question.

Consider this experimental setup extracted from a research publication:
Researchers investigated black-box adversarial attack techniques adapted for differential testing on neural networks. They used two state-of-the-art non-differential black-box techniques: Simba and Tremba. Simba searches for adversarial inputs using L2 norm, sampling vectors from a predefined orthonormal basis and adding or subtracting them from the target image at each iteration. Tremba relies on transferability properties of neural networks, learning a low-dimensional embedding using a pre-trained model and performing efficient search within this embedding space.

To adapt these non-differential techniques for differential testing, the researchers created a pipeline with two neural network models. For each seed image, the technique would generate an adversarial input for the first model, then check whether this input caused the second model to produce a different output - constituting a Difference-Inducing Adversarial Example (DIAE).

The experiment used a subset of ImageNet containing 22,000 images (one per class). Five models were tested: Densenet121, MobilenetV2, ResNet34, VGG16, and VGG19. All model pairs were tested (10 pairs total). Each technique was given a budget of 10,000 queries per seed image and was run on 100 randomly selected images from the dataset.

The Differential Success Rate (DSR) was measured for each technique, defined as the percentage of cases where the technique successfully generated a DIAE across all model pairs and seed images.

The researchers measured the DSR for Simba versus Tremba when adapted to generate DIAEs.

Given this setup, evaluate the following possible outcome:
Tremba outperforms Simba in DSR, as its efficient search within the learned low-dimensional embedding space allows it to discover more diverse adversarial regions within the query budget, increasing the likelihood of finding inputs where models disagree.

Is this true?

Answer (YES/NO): YES